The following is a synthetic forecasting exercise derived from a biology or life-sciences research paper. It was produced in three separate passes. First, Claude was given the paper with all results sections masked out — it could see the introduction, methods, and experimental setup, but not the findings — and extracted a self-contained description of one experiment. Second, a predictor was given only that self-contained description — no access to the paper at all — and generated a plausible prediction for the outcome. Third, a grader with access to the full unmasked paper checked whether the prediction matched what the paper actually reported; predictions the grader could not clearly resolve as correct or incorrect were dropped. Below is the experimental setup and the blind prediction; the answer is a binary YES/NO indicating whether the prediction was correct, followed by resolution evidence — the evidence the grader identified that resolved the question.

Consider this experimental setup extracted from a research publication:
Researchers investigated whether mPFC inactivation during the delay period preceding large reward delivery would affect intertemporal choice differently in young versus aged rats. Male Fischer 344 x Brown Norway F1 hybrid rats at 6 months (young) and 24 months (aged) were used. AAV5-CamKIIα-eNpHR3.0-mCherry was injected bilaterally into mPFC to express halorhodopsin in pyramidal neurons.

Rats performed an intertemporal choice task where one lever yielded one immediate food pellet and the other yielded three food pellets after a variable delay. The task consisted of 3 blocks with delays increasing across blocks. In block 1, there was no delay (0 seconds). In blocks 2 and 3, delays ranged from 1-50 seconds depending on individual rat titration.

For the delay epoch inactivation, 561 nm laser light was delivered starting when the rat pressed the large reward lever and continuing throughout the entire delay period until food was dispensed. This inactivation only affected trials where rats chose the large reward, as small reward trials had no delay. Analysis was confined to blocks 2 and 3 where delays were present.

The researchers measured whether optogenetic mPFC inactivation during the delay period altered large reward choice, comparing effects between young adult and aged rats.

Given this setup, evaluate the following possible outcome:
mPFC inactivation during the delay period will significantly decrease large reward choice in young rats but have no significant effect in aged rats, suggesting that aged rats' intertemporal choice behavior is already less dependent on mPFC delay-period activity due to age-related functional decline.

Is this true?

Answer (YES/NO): NO